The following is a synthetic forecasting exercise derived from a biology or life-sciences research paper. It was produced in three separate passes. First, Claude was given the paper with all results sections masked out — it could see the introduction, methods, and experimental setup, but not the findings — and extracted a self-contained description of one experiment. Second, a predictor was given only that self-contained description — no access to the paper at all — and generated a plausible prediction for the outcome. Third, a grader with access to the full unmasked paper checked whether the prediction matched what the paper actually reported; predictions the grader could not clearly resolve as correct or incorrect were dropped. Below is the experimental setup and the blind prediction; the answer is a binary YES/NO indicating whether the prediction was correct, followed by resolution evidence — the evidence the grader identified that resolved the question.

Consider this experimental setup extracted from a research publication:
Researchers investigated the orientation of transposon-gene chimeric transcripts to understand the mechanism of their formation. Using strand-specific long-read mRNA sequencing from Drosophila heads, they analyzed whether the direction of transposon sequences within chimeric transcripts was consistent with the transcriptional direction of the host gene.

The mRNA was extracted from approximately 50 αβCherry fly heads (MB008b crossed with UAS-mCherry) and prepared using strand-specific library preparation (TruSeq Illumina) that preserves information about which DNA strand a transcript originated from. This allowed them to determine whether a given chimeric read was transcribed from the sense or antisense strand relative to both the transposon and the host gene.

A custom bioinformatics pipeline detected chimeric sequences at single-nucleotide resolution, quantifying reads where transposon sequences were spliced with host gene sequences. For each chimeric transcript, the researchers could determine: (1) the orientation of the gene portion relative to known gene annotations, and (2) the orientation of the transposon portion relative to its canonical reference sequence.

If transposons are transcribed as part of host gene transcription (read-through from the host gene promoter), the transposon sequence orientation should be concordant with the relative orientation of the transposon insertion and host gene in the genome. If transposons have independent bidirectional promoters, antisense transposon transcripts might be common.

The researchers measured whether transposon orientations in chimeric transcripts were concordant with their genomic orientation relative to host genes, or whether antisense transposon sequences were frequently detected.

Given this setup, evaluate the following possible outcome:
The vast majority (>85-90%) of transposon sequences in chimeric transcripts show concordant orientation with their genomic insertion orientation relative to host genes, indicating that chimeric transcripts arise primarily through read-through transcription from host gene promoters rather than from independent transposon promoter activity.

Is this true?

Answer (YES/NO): YES